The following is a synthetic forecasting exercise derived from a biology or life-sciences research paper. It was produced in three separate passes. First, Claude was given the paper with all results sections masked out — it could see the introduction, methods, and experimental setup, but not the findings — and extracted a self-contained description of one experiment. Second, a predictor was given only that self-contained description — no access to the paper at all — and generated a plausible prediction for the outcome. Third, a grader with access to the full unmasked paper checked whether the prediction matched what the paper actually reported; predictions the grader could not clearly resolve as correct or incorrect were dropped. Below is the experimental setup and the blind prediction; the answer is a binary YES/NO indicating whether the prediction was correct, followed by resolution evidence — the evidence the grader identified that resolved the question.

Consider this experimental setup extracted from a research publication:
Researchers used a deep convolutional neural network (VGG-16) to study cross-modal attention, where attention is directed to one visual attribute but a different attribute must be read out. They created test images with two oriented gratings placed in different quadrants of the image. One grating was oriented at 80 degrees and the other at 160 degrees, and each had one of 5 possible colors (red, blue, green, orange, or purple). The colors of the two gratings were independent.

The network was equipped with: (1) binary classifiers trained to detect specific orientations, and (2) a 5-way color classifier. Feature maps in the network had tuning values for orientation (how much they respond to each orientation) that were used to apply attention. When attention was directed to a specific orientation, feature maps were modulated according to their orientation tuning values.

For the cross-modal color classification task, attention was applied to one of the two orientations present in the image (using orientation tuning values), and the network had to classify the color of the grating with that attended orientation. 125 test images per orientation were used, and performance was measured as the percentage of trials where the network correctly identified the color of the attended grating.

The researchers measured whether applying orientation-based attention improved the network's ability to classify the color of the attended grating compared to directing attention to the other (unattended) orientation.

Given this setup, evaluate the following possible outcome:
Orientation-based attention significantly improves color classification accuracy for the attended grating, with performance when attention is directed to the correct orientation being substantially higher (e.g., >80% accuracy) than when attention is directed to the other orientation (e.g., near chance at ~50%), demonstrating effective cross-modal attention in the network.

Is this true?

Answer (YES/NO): NO